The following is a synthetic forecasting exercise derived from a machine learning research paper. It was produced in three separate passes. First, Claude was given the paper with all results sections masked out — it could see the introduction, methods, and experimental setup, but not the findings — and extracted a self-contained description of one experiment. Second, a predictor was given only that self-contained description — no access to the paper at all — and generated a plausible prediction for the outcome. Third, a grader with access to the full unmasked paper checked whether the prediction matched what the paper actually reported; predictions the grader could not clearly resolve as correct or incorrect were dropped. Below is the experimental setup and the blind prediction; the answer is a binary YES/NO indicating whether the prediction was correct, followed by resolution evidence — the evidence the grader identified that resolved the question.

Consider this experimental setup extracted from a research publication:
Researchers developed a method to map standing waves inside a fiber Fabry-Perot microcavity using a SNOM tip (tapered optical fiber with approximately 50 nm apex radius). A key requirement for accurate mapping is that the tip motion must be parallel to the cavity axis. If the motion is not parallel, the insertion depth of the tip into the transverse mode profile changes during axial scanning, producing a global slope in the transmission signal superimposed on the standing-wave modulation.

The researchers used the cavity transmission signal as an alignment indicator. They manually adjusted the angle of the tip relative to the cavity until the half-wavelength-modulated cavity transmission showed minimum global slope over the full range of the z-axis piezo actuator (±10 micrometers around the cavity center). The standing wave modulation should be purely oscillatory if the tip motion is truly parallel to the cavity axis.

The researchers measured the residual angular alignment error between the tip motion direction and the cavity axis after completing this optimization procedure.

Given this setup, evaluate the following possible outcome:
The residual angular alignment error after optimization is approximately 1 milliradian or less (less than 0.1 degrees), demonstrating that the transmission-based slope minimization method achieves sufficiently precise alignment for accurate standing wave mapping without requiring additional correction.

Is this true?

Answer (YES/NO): NO